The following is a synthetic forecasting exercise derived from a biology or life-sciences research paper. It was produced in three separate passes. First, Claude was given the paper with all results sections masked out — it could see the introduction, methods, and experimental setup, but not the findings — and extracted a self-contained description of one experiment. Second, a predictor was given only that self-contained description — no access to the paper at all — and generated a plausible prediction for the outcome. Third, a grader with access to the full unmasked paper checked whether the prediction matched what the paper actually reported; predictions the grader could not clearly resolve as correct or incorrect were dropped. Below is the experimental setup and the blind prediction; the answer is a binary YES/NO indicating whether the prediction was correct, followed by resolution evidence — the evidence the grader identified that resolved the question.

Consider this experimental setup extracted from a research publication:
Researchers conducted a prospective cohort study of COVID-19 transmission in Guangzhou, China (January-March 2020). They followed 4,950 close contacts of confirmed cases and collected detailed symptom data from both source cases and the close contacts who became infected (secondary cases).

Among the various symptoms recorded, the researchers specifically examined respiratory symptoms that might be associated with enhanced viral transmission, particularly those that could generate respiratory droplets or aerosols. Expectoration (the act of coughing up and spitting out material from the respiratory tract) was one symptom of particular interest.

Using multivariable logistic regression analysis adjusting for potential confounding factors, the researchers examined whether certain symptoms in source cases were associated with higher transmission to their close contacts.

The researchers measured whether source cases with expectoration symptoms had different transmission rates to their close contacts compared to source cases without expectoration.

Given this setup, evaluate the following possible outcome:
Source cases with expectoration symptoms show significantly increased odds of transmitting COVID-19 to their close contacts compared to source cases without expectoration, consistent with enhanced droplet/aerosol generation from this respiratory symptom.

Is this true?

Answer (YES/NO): YES